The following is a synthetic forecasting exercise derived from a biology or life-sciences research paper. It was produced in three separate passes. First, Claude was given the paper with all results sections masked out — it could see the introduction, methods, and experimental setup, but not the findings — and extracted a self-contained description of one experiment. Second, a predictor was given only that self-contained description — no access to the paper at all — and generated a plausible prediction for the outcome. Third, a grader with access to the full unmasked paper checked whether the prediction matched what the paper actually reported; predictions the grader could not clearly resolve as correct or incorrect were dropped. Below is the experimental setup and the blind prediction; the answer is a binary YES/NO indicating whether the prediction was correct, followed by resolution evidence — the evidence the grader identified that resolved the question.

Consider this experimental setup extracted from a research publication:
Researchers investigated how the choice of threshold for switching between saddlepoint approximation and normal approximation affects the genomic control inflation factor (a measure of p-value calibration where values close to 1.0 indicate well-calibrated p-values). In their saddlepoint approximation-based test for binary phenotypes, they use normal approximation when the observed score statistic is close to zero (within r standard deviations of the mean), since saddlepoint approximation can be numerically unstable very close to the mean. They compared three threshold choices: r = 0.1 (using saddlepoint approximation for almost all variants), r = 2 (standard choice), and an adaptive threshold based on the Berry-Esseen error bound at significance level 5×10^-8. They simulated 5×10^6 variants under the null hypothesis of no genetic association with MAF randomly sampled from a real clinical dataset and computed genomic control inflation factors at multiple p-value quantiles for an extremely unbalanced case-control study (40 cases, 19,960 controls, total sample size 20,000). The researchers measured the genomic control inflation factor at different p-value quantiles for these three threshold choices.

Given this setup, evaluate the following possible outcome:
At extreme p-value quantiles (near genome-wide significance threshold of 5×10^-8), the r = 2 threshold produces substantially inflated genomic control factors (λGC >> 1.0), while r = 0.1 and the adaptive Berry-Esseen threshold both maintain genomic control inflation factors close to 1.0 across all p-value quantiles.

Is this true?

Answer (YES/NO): NO